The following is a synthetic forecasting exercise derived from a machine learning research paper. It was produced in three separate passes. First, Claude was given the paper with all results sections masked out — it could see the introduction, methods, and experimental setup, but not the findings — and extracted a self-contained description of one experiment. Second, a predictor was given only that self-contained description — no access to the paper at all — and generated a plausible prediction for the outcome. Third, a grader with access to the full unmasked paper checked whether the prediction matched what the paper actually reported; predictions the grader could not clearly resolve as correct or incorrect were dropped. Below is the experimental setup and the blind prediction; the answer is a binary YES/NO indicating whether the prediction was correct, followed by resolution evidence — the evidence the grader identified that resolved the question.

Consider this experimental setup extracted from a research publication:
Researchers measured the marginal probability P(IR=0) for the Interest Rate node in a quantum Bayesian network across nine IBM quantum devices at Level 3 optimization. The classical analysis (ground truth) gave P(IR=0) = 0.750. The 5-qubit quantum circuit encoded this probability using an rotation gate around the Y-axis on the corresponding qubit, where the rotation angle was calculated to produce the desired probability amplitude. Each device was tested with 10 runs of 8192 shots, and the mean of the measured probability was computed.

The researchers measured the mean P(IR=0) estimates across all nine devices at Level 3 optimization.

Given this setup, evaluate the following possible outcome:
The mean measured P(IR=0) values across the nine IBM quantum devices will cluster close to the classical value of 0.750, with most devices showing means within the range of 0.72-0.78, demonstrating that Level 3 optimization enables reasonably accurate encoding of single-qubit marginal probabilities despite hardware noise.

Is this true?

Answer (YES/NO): NO